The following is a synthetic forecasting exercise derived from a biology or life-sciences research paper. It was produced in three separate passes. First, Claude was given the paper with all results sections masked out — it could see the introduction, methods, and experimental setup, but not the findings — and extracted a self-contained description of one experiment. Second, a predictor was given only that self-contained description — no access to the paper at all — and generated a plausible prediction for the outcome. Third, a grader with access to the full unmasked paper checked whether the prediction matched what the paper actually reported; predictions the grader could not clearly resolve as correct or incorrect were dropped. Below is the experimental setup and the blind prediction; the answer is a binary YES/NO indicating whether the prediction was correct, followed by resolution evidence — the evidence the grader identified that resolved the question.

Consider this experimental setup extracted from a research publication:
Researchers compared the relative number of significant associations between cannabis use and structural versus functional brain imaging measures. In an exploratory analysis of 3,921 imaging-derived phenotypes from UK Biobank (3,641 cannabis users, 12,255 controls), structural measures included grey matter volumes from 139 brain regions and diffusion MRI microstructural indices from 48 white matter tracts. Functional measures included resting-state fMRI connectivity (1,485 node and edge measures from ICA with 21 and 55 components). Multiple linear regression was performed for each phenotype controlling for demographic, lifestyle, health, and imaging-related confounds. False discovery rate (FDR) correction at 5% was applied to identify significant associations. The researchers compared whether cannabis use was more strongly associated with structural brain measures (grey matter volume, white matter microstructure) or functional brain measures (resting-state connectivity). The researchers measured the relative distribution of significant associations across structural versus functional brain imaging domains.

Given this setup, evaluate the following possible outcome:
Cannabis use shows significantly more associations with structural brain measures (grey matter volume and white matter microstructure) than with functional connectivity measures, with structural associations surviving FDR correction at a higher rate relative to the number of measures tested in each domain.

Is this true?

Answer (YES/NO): NO